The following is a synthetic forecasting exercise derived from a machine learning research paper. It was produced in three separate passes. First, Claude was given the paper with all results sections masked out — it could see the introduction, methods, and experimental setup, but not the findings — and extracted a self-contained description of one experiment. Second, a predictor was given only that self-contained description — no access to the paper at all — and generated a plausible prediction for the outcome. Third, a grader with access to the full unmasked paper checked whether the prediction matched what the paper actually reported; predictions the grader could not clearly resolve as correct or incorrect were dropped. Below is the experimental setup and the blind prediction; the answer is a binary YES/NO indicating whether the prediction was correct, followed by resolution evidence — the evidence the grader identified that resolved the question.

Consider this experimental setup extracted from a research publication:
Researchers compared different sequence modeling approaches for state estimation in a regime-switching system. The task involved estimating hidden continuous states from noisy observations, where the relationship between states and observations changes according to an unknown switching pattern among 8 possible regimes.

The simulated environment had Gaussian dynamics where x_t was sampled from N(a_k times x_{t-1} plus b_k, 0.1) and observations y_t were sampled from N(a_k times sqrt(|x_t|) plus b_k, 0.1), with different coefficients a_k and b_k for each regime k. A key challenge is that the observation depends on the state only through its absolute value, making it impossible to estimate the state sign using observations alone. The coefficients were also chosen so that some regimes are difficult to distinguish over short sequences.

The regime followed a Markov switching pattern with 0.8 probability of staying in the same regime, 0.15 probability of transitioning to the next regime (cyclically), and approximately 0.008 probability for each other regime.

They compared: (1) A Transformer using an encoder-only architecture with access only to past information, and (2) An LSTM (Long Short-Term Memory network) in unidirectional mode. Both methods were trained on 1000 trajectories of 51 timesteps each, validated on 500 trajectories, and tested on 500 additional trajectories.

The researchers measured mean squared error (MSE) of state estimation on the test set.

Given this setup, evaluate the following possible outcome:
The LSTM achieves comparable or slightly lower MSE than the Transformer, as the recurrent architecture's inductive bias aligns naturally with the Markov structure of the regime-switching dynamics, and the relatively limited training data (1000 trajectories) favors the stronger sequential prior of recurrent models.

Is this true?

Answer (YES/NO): NO